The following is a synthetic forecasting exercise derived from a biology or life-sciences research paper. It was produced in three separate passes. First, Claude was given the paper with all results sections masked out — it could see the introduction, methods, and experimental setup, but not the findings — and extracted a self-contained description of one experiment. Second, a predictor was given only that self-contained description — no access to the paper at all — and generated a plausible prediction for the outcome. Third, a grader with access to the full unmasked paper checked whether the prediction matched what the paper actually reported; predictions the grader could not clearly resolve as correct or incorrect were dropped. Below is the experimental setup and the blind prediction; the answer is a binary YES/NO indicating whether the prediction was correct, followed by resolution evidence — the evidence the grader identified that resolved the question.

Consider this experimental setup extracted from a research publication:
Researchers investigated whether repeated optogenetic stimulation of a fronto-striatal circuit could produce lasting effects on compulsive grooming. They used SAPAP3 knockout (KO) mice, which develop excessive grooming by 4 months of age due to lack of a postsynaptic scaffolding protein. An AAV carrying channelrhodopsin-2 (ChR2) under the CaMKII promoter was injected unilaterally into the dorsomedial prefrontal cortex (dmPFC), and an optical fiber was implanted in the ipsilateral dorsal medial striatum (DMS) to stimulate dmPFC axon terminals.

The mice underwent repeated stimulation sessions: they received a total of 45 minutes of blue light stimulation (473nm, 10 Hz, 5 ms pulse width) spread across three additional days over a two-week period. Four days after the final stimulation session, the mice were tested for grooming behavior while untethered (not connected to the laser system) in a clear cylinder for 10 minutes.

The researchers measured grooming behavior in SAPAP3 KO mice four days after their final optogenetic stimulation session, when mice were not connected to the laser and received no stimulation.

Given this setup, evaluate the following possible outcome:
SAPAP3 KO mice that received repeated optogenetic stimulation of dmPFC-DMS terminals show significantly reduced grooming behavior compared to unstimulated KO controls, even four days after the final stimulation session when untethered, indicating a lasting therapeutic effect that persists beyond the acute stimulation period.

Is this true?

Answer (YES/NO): YES